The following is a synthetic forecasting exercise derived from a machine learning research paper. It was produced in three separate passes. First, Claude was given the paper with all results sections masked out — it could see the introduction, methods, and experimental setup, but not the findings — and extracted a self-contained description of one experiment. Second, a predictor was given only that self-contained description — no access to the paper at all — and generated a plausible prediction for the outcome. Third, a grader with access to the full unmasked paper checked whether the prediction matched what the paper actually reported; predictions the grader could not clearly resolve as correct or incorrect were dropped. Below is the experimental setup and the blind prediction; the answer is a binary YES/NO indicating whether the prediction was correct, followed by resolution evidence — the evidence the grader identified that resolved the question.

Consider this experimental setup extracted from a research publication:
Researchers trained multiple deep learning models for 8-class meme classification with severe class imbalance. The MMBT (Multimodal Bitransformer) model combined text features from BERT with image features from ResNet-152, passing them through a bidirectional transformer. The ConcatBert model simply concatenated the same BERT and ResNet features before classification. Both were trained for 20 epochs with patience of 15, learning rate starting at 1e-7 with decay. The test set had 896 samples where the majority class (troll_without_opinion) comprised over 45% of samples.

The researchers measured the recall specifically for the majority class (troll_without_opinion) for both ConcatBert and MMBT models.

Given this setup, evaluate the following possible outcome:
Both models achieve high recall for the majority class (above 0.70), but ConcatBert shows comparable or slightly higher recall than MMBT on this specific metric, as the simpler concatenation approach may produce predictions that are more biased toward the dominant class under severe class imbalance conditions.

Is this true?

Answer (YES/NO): NO